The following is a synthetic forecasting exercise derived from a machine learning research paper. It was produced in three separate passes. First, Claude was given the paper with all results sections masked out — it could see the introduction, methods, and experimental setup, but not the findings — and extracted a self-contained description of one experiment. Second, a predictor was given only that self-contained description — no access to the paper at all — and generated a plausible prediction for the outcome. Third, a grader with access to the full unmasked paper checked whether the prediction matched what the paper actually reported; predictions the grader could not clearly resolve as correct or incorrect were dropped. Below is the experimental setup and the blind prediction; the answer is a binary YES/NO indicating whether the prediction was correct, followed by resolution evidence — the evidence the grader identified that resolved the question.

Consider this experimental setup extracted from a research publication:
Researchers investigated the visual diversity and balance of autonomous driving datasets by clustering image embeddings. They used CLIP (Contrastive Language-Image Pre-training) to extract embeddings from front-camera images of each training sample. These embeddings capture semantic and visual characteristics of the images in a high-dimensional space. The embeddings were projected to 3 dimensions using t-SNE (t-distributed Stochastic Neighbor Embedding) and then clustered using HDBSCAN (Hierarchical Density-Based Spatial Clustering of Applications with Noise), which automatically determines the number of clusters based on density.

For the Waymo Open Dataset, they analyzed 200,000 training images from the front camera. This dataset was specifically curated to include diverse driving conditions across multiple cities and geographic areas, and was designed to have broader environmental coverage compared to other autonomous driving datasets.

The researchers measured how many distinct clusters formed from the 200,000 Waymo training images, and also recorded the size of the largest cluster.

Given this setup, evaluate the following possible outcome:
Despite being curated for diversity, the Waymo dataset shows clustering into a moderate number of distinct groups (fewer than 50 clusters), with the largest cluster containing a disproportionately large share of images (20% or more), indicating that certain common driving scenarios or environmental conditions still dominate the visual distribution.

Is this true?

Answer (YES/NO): NO